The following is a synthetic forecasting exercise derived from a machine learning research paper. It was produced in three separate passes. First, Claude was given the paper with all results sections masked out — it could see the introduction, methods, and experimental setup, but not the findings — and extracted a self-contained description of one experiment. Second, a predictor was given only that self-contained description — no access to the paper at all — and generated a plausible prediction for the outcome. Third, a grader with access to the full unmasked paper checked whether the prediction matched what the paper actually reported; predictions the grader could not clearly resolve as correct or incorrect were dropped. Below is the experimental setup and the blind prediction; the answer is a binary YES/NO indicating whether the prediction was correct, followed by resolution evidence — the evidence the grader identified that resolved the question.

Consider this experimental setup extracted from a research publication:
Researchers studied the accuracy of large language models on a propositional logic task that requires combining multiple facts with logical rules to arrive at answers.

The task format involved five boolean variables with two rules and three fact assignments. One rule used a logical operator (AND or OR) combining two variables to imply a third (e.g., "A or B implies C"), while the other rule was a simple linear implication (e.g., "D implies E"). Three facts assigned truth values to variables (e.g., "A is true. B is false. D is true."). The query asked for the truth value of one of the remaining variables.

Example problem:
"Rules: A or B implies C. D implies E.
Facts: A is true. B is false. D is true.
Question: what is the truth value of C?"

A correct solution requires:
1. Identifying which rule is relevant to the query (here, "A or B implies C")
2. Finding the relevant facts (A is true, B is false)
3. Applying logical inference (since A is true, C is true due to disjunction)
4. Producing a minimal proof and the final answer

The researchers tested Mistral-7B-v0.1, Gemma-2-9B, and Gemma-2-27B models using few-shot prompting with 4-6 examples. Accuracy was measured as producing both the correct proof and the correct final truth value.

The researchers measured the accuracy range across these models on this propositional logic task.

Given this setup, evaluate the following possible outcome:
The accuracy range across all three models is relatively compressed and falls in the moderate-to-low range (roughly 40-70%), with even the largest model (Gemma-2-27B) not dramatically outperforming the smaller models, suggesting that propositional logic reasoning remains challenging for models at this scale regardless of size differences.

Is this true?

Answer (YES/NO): NO